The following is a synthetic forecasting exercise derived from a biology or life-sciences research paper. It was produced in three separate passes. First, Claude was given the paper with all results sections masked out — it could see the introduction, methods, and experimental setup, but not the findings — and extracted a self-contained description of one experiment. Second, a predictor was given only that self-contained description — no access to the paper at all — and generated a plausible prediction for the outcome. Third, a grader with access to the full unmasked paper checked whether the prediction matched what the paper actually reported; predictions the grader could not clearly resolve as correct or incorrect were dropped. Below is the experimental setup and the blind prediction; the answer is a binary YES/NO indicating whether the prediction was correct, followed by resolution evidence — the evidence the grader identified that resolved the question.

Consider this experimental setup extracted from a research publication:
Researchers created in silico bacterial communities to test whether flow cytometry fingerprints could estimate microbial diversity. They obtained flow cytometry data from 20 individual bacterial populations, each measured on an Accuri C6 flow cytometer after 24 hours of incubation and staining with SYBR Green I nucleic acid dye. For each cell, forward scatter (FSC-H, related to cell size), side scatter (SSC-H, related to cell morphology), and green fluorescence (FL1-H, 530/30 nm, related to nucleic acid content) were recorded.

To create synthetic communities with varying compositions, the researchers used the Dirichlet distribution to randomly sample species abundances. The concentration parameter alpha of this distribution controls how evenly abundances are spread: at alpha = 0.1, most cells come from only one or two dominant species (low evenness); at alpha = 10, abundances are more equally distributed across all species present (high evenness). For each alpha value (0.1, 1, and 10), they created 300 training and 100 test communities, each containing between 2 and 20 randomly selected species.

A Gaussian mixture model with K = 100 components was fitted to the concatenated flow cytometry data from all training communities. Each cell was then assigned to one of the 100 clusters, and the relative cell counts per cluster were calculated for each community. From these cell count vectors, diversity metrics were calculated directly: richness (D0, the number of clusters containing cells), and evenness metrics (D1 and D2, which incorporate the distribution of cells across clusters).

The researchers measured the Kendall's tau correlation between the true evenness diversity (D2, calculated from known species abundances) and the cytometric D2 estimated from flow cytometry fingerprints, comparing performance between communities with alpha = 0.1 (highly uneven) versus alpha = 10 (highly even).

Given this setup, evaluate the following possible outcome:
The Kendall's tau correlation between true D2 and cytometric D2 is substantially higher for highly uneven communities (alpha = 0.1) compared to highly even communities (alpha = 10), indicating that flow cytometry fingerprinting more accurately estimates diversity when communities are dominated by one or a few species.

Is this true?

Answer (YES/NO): YES